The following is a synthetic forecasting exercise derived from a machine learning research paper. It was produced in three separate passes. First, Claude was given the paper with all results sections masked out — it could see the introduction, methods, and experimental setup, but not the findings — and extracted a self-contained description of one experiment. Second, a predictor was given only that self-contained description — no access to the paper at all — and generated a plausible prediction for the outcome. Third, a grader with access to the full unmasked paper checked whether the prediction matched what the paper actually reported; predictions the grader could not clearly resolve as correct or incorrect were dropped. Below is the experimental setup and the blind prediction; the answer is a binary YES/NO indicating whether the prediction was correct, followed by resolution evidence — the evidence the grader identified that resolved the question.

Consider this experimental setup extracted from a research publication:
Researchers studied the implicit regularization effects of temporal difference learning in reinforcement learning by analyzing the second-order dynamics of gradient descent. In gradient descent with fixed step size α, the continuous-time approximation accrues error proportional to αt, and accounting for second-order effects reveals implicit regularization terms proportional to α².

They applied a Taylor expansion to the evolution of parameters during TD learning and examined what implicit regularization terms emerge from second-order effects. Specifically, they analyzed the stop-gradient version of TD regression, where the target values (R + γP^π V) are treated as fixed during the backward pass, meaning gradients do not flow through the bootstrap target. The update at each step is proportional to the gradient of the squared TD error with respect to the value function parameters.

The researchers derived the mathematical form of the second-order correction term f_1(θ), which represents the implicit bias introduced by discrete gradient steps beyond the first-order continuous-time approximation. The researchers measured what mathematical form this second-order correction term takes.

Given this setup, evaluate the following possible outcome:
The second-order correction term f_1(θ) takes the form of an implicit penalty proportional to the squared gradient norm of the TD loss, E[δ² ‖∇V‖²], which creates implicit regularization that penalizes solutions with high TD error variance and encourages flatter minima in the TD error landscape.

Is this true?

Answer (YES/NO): NO